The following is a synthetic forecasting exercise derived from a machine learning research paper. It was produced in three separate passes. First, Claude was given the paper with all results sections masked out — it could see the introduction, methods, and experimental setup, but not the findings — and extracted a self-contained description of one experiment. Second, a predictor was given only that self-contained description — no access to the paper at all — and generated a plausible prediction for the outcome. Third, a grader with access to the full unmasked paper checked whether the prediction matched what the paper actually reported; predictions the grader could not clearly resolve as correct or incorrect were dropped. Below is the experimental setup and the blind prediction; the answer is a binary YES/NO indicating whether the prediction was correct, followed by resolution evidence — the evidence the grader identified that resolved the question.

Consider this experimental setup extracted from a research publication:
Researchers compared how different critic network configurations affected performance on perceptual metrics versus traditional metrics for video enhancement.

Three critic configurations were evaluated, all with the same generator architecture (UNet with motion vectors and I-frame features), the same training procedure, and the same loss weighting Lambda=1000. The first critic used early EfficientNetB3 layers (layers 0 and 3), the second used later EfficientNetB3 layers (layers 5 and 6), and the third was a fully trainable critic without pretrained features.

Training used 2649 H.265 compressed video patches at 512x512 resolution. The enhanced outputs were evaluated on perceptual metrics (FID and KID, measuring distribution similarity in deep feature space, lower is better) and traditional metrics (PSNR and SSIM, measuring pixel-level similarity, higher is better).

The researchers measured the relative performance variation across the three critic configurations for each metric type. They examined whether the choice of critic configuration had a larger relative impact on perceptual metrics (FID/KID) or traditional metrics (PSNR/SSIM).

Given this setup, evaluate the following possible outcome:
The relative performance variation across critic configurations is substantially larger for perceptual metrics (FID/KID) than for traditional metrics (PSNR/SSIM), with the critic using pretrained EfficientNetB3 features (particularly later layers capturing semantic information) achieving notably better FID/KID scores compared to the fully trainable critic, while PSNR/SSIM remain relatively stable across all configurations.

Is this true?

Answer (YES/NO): NO